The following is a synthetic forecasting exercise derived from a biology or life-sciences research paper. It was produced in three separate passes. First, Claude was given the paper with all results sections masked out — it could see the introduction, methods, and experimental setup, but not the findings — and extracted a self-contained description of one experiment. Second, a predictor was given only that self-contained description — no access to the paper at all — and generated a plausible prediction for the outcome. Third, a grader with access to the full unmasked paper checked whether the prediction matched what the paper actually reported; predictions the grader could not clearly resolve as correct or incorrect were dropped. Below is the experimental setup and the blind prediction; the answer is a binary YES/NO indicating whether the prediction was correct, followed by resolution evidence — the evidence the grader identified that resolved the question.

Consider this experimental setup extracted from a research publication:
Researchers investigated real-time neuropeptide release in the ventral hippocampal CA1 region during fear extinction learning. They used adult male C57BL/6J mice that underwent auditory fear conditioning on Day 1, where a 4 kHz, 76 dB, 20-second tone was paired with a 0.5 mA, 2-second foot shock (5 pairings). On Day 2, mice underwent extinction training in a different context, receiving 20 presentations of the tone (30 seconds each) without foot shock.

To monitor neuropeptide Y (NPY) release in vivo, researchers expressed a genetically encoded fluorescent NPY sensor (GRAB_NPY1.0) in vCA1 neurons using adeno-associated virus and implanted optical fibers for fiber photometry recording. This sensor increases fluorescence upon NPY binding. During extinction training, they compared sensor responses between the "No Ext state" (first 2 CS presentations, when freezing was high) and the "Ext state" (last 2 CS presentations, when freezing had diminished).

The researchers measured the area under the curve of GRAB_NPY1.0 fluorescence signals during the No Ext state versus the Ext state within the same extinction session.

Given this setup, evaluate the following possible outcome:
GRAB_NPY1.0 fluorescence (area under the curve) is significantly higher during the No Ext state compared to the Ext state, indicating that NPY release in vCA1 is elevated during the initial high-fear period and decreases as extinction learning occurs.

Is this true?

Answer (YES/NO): NO